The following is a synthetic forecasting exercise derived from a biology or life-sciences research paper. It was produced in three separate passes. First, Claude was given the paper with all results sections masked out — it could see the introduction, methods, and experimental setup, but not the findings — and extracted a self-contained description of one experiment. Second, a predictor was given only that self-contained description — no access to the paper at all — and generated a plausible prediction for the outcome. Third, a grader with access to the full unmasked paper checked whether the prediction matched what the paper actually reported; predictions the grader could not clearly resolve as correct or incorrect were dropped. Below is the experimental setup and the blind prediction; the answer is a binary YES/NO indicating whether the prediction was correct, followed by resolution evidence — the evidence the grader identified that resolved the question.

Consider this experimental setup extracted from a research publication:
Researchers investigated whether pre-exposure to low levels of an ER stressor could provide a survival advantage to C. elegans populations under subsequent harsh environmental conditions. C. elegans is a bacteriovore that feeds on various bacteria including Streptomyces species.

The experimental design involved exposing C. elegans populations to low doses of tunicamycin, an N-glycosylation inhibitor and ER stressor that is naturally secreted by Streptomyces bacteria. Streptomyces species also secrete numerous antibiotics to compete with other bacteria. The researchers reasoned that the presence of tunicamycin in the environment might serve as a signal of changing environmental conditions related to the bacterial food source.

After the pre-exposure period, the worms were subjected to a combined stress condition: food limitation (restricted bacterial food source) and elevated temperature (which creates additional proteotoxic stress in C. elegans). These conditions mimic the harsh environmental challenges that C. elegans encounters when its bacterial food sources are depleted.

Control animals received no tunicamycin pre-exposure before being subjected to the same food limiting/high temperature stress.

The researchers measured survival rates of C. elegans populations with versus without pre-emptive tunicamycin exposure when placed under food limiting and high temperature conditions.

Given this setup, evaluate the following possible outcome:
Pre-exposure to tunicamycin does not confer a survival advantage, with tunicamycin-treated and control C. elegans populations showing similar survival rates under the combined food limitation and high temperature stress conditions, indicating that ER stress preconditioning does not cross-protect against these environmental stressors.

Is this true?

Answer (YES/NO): NO